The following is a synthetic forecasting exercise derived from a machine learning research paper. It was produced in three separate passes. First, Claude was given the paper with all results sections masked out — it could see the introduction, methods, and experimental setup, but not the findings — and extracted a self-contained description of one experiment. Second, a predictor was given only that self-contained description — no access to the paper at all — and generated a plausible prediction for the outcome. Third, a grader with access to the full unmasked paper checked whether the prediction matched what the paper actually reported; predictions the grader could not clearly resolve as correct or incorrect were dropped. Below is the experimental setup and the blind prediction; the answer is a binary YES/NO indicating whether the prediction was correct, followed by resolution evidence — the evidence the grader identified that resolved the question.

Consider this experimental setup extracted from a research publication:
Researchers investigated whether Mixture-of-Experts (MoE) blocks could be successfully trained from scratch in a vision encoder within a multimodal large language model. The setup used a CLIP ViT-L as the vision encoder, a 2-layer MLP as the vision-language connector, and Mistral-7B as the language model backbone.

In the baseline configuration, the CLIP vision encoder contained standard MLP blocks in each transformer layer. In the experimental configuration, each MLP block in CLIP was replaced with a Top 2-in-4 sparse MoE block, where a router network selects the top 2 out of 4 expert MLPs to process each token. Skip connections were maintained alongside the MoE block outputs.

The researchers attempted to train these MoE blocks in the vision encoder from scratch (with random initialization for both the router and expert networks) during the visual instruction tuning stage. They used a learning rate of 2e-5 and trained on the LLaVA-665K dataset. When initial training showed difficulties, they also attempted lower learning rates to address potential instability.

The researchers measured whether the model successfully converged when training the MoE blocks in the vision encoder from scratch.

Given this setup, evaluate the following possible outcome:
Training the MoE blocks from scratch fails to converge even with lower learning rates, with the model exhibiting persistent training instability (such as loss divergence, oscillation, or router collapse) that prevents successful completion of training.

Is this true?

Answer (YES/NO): YES